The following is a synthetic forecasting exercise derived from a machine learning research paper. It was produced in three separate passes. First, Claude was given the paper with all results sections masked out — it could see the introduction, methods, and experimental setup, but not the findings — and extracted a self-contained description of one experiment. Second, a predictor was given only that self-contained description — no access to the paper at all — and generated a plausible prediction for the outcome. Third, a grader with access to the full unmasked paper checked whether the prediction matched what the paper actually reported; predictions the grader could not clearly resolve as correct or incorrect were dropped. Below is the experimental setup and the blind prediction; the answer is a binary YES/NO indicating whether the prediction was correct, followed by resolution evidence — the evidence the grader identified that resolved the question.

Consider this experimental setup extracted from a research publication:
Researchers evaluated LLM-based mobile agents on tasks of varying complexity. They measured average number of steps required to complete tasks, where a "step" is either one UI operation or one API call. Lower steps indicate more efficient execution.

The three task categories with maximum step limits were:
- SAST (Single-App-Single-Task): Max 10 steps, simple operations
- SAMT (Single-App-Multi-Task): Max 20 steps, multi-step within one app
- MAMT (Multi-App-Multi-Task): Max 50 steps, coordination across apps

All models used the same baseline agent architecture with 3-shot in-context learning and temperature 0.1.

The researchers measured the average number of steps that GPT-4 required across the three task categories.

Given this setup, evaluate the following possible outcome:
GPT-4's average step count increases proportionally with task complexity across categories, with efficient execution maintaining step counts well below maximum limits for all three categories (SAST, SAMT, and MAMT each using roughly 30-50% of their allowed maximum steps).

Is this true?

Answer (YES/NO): NO